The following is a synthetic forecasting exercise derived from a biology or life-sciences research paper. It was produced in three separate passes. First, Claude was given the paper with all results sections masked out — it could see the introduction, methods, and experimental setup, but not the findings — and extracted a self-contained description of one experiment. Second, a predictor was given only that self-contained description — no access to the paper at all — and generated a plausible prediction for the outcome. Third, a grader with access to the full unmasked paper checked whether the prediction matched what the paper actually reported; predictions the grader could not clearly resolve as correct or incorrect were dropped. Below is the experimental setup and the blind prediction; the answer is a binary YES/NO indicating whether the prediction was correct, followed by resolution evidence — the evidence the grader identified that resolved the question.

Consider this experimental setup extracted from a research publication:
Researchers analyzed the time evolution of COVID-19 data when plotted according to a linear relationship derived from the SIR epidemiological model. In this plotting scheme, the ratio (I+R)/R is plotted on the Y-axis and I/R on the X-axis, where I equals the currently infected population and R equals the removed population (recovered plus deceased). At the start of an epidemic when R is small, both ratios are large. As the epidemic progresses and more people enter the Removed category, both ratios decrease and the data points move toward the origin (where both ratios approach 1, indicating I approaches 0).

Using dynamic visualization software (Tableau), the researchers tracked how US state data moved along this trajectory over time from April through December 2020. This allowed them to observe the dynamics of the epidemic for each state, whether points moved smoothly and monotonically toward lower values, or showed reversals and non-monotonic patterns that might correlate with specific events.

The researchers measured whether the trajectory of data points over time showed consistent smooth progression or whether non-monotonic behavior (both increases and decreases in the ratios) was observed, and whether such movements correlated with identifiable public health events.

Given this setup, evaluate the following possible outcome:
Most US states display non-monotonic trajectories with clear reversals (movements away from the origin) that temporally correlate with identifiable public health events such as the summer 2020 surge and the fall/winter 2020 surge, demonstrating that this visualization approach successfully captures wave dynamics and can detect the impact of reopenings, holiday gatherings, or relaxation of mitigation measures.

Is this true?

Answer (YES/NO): NO